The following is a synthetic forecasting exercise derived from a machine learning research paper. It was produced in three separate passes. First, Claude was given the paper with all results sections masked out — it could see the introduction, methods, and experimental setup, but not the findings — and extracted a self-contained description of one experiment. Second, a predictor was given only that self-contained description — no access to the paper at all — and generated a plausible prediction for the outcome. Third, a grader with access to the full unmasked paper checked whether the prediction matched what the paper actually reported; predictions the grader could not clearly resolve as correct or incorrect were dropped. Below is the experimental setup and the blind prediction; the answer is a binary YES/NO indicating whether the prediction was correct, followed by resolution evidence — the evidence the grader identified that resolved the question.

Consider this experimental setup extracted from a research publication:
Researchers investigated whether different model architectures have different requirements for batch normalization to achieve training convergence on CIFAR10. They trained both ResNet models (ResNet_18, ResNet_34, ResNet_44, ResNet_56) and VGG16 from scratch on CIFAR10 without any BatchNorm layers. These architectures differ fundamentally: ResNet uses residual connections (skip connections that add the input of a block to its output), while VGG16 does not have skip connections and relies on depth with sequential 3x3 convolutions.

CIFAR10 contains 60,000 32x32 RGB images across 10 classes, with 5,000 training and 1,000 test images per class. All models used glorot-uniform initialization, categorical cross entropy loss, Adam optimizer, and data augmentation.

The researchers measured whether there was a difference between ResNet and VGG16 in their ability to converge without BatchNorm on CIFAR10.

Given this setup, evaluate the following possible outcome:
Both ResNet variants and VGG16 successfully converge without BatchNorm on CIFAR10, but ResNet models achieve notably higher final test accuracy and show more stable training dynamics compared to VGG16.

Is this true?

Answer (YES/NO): NO